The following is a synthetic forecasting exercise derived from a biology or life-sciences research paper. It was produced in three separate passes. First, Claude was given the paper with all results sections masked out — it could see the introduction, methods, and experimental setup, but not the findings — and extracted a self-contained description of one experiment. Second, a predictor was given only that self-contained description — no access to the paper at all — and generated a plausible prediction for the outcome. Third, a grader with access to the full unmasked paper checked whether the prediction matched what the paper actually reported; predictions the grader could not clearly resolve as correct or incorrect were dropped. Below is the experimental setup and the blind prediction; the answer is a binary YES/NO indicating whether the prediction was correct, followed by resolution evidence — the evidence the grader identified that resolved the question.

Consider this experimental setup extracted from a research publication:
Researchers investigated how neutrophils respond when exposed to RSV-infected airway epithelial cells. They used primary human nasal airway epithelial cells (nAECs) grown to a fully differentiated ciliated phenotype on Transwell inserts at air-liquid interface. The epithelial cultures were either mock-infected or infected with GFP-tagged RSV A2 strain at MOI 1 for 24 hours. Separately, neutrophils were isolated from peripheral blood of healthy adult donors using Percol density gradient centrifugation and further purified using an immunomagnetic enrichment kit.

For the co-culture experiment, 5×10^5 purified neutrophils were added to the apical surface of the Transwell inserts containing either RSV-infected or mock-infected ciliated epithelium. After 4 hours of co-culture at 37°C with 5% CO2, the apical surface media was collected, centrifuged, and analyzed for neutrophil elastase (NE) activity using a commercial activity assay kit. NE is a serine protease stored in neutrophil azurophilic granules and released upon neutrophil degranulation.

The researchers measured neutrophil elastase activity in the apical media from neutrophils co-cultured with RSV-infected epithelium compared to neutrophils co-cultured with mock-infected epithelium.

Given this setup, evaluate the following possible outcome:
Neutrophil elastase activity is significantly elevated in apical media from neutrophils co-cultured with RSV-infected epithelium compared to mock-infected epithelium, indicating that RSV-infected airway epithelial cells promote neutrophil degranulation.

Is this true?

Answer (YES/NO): YES